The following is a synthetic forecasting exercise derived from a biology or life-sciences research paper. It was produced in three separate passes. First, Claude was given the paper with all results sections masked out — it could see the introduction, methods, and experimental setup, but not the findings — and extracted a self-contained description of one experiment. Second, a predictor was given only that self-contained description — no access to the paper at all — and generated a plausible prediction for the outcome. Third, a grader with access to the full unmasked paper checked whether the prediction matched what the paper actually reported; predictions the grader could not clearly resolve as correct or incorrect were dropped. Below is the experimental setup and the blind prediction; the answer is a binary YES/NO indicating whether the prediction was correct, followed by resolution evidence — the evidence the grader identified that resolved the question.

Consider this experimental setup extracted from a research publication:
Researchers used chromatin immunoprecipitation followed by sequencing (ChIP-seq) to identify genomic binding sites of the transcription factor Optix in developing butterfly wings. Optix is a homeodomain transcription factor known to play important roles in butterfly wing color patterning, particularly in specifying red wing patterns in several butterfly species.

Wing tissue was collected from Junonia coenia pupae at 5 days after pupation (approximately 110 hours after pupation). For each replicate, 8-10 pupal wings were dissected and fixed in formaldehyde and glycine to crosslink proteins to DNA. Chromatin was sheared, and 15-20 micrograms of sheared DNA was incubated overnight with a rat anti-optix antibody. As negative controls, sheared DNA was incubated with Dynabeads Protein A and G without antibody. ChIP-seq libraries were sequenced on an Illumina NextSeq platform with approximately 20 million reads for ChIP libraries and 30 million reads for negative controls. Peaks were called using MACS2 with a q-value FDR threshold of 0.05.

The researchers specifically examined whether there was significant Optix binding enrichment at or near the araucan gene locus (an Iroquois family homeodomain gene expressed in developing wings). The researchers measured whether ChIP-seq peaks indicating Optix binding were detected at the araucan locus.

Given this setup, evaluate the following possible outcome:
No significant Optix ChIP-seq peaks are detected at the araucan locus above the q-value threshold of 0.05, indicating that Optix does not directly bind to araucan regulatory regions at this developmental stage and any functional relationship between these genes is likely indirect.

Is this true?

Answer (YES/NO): NO